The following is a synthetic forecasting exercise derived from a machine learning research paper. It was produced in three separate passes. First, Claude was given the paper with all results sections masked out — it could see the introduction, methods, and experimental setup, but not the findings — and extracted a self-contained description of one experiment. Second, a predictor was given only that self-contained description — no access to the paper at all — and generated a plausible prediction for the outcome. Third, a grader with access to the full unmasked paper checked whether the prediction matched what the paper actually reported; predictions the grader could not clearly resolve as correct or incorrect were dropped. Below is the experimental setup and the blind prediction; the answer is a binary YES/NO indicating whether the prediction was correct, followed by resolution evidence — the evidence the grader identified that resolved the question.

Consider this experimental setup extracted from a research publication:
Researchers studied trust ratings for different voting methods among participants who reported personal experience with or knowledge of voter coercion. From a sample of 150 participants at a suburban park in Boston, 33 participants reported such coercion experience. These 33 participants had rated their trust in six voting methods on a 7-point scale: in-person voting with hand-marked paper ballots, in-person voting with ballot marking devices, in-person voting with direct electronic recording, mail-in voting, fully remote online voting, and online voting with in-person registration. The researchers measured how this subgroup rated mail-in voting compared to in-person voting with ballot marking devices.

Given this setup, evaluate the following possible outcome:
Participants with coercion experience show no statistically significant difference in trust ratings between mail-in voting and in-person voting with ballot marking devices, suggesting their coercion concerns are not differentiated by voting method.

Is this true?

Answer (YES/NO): NO